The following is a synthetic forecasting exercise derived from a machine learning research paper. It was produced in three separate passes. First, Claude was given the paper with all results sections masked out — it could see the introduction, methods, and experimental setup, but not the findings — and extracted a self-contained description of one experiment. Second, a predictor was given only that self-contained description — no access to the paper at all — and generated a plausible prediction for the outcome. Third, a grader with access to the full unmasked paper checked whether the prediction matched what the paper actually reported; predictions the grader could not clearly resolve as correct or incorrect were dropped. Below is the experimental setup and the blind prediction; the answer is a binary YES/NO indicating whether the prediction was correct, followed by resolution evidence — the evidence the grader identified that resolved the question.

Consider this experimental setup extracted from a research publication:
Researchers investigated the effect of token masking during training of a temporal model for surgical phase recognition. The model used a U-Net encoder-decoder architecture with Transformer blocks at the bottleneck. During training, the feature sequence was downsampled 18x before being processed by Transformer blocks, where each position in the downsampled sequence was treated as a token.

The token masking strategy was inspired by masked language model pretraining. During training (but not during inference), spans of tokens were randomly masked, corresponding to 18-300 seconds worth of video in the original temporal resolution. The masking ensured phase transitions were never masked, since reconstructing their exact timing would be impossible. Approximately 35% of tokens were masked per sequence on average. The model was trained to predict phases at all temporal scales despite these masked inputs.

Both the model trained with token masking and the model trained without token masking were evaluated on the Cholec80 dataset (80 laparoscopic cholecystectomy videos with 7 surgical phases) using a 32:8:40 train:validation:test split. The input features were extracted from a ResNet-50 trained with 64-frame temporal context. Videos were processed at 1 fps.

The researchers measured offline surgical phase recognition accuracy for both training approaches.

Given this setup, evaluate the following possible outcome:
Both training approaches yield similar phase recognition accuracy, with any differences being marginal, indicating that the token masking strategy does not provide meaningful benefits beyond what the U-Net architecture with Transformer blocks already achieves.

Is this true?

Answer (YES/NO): YES